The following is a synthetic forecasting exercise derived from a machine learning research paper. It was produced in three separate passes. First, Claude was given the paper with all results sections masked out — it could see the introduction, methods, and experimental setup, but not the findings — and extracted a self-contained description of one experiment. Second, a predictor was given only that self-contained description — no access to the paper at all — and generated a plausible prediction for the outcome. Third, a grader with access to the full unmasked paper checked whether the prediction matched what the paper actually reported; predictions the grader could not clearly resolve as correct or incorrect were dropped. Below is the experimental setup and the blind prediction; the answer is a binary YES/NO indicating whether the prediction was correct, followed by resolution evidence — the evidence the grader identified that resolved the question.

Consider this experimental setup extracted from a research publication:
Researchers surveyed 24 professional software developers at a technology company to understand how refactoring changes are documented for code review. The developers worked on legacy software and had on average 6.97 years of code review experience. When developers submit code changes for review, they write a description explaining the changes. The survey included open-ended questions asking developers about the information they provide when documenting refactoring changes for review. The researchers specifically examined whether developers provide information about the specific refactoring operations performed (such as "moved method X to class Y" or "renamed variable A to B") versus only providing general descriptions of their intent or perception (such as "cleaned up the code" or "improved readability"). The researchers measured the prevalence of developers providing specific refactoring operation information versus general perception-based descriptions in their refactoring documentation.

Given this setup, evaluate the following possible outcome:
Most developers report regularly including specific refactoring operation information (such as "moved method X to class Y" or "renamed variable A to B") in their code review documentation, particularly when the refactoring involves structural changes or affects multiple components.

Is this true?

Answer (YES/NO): NO